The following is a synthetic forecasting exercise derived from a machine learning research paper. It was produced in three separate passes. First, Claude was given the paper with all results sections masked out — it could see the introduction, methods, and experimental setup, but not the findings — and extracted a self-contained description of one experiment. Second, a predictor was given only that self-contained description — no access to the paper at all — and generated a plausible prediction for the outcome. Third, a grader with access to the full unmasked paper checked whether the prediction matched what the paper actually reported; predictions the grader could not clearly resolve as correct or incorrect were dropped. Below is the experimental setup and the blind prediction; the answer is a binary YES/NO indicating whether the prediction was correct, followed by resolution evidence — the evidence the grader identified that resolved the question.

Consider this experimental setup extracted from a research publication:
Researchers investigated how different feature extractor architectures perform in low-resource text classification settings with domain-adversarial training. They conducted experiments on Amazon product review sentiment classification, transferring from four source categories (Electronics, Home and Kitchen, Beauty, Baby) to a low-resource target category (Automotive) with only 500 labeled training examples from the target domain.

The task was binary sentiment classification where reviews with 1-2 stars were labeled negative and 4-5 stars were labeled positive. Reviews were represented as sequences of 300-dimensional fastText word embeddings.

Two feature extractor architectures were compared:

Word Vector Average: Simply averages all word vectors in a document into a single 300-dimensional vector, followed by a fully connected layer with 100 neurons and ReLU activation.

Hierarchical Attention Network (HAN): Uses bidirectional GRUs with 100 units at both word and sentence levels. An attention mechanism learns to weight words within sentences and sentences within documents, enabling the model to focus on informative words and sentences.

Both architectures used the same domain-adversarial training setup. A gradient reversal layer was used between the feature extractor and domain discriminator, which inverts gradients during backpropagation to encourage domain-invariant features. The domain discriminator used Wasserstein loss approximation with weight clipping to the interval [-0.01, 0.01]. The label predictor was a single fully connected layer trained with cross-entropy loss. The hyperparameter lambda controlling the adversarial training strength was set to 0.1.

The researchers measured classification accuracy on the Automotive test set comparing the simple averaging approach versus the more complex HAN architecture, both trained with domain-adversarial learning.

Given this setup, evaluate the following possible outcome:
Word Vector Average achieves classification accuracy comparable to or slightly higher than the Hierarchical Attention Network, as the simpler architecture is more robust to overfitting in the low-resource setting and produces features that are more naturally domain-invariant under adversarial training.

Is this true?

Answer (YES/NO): NO